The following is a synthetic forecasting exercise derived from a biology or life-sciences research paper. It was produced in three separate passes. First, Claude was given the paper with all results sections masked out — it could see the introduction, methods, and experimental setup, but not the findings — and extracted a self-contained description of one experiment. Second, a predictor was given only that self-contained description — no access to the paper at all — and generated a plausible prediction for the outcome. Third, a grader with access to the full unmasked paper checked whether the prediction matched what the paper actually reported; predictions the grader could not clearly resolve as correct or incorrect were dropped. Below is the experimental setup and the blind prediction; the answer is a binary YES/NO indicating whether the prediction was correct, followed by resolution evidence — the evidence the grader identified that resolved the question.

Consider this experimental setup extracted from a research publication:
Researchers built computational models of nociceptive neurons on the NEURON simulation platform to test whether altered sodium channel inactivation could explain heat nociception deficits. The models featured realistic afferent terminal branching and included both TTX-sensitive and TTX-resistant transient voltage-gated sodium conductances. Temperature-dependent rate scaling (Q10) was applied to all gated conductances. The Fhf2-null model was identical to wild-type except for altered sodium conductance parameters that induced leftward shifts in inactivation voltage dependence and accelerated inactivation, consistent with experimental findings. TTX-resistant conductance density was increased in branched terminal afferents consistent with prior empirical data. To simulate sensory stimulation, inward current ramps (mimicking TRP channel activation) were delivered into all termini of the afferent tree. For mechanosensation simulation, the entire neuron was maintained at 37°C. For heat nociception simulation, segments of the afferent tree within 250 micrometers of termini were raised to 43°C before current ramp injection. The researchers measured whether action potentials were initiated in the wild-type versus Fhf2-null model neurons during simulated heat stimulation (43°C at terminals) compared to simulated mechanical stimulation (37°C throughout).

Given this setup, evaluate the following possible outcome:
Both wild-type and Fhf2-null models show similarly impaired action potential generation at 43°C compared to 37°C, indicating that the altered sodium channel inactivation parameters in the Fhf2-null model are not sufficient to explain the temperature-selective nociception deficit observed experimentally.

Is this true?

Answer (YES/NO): NO